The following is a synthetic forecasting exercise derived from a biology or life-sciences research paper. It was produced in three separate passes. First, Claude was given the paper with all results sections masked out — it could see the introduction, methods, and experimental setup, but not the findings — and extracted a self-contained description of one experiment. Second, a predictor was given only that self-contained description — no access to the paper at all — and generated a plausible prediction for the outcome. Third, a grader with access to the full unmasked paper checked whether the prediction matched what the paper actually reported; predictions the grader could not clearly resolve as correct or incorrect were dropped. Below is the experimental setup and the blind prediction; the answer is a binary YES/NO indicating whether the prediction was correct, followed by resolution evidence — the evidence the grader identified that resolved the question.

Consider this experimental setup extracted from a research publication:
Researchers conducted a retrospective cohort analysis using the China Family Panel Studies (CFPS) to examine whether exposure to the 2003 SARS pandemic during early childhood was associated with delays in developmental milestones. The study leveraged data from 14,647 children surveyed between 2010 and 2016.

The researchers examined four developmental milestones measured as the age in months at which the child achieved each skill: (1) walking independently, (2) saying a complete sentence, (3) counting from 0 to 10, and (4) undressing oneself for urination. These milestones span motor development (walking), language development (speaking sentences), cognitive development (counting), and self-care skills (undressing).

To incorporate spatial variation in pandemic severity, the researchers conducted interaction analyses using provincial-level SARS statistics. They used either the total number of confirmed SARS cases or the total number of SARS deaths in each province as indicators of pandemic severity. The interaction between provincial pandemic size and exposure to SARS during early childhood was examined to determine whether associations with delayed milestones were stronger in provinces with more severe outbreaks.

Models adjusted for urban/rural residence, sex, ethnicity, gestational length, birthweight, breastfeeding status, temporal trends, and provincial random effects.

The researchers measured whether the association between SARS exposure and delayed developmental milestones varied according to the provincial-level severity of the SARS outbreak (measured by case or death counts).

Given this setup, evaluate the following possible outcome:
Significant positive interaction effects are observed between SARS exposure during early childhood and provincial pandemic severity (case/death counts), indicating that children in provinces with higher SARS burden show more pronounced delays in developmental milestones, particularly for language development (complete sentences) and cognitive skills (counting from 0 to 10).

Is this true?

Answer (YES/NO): NO